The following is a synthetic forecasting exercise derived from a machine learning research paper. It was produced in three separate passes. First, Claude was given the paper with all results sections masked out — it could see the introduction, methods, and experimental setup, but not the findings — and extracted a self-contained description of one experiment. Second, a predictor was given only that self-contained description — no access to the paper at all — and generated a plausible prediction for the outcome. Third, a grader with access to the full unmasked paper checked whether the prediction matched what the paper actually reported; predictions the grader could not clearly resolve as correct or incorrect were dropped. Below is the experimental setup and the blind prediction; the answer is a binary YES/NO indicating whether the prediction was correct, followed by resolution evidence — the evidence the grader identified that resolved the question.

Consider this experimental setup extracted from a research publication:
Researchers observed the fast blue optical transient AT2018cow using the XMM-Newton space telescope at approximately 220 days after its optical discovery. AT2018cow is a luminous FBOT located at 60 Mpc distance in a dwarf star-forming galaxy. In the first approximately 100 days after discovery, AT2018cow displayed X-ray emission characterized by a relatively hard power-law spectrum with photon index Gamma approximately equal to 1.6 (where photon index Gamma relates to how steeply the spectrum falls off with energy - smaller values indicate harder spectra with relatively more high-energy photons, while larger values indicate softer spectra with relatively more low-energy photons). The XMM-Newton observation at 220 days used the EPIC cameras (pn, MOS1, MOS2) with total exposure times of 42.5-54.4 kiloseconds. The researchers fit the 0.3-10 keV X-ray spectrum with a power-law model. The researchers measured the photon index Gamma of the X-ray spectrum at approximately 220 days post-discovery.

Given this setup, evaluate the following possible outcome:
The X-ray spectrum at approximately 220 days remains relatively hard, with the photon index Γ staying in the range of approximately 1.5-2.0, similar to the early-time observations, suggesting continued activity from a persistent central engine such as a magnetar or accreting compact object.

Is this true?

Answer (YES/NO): NO